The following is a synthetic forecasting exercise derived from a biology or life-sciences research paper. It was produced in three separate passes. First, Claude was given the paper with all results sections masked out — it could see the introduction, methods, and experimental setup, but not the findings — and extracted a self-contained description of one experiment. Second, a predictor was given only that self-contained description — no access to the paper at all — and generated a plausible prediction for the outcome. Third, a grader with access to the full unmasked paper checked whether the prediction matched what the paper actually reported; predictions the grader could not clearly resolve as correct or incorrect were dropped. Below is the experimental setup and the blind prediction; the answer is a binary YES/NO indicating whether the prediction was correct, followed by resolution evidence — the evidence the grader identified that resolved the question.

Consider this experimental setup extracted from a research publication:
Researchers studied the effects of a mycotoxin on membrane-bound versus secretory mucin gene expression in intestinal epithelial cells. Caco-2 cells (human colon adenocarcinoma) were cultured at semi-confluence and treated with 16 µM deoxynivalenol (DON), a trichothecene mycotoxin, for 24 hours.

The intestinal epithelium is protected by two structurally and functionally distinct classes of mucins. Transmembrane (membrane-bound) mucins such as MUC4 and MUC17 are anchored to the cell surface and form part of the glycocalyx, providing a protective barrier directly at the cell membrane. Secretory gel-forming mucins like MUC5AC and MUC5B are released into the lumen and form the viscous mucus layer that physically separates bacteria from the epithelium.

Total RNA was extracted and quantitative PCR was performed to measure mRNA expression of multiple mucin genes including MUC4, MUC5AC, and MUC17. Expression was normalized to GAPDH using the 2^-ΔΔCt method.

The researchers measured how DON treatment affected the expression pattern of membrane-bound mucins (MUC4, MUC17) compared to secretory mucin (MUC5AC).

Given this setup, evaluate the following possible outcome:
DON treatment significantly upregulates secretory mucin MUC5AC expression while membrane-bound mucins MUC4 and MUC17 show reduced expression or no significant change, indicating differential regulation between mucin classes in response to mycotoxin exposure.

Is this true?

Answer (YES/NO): NO